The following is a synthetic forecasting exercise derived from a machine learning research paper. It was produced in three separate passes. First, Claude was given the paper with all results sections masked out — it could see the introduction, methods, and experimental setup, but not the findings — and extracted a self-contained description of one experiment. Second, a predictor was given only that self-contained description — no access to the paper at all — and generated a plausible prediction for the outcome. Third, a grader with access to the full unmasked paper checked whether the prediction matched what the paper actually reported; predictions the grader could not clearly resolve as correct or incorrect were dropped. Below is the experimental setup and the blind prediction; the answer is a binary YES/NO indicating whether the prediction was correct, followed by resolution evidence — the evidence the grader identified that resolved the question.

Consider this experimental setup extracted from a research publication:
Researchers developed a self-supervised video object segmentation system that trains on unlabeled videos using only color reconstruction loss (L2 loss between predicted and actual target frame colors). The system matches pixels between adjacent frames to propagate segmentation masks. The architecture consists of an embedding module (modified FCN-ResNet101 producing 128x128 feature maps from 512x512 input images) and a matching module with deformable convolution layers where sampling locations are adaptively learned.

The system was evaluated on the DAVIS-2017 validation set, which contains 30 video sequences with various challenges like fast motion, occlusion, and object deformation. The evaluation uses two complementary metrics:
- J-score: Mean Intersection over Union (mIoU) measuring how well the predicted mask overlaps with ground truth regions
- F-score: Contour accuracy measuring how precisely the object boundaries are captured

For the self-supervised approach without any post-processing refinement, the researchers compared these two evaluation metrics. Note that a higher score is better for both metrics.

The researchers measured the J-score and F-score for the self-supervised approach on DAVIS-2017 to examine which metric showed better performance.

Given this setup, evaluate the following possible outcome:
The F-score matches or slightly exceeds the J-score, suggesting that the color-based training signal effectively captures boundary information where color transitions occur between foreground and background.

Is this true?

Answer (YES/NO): YES